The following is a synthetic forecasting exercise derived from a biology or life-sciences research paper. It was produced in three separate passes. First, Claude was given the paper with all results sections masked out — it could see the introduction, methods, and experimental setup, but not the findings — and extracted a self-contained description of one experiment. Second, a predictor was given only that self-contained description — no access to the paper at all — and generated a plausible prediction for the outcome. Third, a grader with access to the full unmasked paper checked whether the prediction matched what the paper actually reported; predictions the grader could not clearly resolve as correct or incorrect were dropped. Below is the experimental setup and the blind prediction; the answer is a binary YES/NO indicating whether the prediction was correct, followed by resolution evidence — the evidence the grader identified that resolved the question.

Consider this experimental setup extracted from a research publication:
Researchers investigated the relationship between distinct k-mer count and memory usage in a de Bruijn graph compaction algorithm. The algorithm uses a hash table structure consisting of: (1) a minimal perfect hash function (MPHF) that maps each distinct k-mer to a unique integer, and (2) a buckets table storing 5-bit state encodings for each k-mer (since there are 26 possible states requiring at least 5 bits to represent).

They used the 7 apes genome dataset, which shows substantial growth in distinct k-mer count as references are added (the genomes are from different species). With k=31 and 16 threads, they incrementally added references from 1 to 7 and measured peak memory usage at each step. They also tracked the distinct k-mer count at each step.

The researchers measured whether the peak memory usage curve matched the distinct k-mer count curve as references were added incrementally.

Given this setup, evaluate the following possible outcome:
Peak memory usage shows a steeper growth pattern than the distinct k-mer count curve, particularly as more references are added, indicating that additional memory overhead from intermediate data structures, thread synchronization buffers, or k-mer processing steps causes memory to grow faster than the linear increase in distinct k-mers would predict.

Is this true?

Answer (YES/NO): NO